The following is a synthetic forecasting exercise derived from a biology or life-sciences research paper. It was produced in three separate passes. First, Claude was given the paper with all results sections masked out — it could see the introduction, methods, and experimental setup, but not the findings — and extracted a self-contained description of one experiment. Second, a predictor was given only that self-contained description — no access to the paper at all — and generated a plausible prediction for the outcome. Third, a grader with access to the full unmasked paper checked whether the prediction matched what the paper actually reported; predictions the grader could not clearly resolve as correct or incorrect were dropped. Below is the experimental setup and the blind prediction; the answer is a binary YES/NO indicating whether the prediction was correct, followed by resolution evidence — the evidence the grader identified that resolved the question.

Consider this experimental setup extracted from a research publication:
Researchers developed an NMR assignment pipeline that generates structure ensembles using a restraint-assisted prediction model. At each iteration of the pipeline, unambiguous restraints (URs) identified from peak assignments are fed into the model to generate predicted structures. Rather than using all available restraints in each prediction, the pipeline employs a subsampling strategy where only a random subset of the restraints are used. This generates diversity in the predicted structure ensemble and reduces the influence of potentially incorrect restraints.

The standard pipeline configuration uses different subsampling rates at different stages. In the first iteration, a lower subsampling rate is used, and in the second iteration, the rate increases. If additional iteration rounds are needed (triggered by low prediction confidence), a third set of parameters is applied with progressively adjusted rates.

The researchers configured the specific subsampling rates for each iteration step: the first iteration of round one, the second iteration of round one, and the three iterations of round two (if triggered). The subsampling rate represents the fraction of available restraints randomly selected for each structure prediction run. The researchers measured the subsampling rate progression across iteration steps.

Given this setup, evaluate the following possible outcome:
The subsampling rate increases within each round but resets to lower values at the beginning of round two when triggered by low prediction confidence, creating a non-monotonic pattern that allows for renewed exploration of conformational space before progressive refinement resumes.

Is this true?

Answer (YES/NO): NO